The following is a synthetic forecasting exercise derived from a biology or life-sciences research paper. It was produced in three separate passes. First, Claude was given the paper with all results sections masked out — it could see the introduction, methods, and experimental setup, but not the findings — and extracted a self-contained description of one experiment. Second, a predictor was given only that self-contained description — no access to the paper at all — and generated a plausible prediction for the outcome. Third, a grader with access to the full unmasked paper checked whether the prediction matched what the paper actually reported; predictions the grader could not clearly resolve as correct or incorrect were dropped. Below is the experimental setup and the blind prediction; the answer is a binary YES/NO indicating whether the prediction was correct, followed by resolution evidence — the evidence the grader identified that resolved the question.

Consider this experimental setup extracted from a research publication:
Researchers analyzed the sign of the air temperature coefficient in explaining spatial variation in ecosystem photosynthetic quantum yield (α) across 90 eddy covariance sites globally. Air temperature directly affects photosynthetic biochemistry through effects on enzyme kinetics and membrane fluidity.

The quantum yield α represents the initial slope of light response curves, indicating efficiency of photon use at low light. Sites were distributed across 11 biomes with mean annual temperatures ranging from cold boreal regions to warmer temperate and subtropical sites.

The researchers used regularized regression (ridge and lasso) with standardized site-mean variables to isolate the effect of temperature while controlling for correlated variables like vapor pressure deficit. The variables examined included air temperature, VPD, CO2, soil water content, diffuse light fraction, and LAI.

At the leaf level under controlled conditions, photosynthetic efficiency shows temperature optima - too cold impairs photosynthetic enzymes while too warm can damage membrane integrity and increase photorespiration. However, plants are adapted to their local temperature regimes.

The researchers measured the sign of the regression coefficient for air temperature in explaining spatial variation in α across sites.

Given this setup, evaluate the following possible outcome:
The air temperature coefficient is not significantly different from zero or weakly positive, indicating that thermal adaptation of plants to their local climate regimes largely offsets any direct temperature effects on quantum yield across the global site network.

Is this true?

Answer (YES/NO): NO